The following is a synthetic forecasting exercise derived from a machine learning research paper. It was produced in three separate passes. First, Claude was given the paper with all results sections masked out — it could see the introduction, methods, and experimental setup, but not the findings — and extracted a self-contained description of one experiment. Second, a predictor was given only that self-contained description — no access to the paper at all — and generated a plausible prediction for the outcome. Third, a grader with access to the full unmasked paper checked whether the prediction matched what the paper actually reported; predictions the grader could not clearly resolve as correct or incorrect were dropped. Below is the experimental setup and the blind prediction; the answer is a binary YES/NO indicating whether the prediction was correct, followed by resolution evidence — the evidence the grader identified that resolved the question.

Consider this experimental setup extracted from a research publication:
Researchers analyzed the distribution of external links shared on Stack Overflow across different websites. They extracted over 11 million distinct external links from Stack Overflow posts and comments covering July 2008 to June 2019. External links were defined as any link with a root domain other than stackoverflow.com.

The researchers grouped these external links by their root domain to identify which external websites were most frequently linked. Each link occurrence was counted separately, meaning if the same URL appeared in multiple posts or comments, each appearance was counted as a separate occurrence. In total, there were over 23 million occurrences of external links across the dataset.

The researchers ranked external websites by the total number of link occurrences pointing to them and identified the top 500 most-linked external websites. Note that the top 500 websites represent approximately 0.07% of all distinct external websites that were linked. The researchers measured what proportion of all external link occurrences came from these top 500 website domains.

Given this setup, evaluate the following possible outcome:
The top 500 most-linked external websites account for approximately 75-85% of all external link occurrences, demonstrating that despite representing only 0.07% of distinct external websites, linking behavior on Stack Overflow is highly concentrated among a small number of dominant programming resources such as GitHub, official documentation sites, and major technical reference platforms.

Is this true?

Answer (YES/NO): NO